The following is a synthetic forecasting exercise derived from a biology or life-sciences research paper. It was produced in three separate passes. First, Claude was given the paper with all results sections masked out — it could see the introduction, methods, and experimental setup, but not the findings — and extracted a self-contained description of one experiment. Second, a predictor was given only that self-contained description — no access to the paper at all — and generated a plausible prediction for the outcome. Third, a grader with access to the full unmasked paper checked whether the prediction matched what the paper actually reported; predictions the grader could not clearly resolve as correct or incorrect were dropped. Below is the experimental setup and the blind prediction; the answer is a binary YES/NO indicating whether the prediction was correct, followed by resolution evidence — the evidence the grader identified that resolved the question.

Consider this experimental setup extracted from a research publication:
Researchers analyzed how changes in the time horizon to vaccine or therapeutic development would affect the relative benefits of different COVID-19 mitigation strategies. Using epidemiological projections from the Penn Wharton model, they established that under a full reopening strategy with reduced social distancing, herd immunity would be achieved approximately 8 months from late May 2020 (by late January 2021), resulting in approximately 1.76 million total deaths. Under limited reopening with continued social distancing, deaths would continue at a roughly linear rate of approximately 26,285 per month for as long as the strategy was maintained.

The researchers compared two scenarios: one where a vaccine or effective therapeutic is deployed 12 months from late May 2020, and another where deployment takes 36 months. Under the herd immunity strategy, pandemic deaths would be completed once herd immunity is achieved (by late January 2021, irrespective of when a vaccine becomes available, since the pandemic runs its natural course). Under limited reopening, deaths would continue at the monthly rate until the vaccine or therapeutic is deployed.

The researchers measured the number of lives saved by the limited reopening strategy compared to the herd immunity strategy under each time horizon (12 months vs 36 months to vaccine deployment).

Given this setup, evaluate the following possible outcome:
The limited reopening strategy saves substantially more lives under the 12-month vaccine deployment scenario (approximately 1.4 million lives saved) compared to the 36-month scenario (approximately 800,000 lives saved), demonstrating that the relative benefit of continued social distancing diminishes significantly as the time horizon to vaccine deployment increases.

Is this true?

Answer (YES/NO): NO